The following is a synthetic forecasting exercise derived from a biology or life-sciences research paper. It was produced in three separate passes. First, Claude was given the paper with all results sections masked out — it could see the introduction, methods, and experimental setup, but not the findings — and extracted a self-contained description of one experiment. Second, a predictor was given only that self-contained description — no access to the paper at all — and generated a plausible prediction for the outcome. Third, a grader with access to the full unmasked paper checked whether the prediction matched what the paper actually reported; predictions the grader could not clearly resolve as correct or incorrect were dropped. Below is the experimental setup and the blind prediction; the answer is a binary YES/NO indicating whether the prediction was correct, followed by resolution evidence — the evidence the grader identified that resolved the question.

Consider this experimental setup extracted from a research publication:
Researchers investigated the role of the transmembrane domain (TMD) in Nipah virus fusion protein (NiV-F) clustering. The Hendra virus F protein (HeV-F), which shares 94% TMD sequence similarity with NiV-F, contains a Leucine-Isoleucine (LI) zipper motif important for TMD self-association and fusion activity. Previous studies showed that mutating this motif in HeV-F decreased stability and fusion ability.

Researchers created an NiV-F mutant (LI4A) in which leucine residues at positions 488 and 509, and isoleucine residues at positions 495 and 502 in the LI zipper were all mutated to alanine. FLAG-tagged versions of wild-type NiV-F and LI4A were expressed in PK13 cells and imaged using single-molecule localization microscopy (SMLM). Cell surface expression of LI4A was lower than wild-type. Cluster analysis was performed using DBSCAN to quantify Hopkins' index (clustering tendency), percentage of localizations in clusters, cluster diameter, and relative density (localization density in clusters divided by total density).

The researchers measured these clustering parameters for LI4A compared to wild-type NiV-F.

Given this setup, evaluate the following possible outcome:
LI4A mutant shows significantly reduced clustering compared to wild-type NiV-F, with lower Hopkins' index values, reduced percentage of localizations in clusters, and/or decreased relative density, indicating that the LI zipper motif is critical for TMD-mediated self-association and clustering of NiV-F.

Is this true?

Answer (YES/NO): NO